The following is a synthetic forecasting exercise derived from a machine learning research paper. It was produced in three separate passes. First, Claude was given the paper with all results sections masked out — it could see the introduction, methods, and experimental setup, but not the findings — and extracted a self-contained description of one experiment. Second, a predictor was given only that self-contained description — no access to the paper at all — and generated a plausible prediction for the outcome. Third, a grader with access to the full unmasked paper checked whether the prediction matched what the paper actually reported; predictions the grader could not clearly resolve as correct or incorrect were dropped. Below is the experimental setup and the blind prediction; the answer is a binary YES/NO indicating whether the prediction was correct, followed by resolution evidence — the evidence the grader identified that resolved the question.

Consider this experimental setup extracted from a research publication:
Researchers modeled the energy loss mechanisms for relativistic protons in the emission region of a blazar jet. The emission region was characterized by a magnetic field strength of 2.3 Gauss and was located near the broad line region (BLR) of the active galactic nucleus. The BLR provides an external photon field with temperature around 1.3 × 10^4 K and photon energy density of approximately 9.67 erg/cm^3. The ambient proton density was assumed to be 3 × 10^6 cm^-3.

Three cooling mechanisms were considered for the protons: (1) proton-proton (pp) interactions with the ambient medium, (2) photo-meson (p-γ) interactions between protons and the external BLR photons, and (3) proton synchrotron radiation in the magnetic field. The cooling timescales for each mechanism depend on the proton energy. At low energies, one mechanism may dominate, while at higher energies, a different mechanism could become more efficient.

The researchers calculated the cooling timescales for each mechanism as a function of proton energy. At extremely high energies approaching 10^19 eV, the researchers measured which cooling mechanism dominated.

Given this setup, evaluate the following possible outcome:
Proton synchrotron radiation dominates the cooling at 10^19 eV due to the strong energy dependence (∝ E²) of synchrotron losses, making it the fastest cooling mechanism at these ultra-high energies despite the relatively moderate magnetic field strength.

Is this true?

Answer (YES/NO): NO